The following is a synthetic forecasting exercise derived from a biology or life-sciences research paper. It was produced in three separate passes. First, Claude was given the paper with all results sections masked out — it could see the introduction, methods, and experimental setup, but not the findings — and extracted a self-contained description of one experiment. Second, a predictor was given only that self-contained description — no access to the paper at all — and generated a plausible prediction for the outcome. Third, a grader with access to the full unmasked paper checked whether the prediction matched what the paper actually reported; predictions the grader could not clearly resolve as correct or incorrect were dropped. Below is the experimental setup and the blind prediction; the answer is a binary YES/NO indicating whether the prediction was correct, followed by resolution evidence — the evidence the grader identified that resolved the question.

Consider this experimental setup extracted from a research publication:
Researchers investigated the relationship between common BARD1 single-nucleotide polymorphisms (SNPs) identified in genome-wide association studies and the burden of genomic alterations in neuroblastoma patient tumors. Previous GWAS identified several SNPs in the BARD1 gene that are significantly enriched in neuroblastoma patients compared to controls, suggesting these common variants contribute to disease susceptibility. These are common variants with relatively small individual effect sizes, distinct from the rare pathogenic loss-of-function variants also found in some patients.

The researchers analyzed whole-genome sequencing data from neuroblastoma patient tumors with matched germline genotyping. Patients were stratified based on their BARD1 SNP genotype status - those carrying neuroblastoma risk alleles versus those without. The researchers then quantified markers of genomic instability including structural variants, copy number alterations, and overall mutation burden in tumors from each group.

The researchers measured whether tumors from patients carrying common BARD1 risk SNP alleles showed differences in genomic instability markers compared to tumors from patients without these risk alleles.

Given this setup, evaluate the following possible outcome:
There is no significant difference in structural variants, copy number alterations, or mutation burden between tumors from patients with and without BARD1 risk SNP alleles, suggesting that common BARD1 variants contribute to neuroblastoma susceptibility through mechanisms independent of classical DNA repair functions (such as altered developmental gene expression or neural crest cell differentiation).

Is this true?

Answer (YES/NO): NO